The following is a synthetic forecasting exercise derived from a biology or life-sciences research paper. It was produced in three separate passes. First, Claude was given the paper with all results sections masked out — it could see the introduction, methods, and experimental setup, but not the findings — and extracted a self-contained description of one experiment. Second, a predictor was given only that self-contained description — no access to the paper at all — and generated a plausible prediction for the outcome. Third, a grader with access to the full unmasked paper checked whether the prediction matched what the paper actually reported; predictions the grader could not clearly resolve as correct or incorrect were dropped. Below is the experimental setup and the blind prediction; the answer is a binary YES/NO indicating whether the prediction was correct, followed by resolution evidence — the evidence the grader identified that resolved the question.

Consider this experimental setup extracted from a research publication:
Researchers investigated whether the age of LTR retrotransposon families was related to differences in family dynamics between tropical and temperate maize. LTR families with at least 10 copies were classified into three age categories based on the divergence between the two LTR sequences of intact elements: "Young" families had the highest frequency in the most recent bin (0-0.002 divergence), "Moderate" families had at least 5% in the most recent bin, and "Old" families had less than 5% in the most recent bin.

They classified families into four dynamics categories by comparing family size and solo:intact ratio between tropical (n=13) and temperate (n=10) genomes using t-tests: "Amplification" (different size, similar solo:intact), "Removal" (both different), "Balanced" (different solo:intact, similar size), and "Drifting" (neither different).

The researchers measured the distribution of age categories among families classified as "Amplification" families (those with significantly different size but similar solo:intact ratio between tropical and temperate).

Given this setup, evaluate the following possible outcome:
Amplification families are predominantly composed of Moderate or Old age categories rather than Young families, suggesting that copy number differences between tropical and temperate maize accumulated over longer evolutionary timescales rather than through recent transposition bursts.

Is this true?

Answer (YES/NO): NO